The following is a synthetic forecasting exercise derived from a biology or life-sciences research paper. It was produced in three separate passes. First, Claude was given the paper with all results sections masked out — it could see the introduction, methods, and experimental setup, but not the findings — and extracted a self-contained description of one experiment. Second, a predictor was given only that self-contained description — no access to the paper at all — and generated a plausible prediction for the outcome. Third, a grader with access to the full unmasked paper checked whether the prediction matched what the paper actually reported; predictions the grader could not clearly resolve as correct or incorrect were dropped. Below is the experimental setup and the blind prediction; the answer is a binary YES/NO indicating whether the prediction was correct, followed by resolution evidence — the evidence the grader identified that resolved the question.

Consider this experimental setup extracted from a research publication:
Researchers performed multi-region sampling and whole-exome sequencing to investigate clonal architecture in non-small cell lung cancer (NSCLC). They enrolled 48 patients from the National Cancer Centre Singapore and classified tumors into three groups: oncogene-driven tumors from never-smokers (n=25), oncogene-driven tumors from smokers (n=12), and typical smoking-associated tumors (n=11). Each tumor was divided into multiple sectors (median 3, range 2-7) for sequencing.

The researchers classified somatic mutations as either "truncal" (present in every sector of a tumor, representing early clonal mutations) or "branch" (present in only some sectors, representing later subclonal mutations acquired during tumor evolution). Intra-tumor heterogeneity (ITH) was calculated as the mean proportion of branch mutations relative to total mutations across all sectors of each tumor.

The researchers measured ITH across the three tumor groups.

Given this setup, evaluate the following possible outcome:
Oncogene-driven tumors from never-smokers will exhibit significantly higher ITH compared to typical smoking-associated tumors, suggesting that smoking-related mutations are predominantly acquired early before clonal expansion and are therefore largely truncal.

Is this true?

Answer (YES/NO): NO